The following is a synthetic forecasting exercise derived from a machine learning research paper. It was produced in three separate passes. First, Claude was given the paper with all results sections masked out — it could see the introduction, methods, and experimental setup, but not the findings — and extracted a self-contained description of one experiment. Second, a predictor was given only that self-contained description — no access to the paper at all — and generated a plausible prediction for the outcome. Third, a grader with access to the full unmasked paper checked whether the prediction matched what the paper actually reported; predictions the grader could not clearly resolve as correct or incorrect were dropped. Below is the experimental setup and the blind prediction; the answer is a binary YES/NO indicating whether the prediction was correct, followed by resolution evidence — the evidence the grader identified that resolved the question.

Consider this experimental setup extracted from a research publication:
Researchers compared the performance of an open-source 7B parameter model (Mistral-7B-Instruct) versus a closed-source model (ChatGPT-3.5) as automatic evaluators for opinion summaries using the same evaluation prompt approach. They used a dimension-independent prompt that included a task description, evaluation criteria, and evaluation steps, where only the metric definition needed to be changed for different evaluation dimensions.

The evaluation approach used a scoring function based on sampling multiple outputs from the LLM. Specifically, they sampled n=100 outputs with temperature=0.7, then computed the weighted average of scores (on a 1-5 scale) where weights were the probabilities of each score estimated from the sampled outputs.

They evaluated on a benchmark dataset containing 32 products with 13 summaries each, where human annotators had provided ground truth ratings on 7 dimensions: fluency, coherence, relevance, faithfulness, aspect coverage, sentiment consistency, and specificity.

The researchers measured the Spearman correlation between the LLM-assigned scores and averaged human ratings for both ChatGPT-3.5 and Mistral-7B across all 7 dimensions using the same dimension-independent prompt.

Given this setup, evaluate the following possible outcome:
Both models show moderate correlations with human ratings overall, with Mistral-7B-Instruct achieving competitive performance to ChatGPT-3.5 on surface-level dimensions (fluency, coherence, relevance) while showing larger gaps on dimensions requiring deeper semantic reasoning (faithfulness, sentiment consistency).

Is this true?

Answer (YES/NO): NO